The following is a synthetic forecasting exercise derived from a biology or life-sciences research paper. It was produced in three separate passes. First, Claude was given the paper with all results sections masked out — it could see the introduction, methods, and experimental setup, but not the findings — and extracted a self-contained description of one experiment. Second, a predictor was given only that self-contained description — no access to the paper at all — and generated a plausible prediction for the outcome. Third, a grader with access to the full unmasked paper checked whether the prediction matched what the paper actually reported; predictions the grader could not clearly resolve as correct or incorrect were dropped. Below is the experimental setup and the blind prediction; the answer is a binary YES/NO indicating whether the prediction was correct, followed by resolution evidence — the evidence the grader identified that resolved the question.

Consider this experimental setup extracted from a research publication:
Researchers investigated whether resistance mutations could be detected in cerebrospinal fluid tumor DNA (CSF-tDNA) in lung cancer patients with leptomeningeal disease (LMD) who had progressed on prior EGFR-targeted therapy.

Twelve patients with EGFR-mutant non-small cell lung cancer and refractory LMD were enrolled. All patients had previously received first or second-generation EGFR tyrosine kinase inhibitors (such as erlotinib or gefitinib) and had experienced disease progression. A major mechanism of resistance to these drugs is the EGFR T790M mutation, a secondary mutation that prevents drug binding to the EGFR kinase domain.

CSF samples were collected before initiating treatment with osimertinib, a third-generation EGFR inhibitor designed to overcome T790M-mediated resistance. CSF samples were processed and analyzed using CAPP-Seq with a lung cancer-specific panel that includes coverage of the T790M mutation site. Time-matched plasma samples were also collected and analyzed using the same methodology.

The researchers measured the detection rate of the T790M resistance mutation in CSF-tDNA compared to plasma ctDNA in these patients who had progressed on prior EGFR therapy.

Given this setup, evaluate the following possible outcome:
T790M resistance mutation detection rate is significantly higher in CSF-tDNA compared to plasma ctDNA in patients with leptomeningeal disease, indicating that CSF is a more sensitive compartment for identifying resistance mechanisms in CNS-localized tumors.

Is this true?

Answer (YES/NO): NO